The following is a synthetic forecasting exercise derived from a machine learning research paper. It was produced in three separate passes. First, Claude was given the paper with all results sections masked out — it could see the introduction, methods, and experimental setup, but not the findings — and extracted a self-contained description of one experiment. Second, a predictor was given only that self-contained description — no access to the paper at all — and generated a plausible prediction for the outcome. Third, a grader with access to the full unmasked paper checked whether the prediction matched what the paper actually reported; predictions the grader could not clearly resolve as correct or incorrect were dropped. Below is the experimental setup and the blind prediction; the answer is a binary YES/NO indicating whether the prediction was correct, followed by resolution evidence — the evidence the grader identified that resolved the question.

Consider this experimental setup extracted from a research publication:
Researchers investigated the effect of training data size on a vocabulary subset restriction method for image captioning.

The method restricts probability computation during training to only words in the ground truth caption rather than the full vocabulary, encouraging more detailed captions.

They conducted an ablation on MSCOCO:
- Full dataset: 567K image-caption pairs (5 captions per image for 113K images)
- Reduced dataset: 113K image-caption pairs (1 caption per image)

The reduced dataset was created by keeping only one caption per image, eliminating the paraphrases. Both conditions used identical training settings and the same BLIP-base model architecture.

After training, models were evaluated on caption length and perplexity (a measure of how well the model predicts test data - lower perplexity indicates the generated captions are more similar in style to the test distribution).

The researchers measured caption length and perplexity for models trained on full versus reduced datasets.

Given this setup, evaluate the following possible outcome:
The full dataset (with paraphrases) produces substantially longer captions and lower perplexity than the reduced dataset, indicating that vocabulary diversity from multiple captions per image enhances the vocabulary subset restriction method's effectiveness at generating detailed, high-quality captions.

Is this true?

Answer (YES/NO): NO